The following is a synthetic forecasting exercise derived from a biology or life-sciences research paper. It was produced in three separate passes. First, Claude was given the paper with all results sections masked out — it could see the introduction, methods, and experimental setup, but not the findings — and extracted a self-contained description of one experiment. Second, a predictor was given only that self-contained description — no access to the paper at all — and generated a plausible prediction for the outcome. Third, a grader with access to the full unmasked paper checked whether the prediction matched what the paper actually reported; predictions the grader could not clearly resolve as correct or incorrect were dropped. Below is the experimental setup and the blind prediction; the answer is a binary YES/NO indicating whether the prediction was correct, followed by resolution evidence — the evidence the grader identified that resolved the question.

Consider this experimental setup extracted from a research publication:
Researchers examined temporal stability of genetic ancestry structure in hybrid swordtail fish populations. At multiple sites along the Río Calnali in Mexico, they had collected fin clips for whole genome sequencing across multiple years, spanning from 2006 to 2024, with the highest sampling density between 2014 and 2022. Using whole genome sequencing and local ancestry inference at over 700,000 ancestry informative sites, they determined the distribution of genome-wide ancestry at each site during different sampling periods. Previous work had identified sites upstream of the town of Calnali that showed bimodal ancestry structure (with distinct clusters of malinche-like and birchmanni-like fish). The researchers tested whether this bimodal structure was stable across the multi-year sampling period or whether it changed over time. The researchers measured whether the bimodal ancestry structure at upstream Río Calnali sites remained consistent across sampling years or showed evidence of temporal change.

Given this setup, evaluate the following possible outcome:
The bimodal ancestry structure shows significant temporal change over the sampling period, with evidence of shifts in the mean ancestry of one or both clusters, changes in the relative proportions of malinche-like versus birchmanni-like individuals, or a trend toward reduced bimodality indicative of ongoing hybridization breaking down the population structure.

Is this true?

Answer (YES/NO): NO